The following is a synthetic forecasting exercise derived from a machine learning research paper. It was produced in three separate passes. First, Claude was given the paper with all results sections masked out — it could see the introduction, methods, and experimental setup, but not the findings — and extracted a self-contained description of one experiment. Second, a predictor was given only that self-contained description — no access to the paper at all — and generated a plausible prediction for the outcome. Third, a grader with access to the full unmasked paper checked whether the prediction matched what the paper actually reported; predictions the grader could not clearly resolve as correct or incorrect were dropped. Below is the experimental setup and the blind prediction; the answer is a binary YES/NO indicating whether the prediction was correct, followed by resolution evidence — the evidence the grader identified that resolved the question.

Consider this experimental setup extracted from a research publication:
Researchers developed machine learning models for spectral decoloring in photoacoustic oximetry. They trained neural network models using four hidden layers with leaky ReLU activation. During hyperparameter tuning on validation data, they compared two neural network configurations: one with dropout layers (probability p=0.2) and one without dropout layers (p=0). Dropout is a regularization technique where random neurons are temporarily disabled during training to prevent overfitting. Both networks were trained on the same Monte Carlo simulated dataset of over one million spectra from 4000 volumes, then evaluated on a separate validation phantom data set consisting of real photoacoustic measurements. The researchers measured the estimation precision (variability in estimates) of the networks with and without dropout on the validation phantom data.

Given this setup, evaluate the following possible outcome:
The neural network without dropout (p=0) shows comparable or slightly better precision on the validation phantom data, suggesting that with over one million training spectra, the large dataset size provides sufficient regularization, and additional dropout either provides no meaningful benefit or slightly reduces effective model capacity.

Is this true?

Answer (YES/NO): NO